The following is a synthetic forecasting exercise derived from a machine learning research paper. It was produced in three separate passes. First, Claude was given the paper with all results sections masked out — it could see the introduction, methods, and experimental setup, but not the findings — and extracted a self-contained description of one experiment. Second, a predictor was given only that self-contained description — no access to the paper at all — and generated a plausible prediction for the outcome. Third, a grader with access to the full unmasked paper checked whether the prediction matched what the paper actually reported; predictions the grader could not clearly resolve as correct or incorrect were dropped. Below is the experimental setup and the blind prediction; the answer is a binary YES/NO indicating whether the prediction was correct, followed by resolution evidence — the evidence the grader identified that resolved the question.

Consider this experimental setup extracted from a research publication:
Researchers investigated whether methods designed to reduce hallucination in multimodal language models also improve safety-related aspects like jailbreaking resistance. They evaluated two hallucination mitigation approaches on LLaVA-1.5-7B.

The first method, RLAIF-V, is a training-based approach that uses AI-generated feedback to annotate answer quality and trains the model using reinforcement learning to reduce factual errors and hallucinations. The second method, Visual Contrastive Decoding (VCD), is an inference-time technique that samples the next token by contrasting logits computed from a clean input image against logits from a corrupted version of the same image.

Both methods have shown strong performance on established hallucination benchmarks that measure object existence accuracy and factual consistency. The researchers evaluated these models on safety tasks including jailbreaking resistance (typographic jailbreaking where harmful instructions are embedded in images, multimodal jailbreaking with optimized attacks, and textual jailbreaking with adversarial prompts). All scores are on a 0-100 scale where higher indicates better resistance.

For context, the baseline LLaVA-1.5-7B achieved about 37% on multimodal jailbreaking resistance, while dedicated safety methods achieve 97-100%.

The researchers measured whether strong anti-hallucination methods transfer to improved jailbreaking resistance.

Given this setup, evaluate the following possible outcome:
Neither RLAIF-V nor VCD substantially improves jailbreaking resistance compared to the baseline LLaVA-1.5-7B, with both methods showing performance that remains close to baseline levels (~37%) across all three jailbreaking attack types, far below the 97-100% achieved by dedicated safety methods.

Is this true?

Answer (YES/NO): NO